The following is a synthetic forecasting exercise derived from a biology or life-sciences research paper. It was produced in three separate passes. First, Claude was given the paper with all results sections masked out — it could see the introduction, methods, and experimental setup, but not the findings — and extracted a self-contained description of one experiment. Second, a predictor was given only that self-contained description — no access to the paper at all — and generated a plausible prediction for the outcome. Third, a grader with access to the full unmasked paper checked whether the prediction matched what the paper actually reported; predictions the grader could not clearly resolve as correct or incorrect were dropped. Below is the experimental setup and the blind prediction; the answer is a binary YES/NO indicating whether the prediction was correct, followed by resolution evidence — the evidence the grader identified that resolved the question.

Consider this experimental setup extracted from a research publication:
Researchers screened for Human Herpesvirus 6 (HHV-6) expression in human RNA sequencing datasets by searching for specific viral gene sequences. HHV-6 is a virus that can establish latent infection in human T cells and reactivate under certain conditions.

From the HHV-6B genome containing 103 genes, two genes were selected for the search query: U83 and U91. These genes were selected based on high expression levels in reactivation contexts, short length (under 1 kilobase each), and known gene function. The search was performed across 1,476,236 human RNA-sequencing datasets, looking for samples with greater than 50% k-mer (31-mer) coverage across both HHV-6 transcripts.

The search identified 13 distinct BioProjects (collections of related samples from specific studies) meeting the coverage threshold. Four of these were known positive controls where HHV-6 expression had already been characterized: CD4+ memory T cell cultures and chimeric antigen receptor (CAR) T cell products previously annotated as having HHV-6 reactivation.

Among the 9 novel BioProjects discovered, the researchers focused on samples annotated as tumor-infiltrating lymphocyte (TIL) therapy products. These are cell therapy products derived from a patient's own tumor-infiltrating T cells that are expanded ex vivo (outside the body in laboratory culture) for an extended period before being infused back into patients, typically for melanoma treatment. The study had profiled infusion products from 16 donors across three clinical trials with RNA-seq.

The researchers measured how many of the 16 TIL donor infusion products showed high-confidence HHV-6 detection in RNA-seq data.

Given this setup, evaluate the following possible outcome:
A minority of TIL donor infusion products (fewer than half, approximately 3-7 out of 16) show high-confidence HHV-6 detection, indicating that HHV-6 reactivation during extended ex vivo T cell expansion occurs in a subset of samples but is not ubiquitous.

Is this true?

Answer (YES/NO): YES